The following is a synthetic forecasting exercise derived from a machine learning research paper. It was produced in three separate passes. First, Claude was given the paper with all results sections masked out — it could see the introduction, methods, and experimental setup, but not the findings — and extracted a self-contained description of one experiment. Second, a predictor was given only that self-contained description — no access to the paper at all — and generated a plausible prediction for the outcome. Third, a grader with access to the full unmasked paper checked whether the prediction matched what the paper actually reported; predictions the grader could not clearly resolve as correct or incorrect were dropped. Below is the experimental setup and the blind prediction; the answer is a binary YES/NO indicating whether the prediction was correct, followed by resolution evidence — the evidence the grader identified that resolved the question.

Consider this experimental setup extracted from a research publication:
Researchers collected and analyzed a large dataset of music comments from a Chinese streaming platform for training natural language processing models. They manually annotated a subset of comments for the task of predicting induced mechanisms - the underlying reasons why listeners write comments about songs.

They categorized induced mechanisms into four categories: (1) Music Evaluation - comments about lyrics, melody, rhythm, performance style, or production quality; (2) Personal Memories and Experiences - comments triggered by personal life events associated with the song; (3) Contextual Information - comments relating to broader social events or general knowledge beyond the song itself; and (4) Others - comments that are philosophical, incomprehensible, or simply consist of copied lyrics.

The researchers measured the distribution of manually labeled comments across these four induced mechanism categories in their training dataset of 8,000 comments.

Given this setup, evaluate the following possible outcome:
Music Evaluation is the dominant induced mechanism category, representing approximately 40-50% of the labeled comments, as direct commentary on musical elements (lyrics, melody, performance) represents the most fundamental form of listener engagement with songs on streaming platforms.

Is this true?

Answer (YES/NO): NO